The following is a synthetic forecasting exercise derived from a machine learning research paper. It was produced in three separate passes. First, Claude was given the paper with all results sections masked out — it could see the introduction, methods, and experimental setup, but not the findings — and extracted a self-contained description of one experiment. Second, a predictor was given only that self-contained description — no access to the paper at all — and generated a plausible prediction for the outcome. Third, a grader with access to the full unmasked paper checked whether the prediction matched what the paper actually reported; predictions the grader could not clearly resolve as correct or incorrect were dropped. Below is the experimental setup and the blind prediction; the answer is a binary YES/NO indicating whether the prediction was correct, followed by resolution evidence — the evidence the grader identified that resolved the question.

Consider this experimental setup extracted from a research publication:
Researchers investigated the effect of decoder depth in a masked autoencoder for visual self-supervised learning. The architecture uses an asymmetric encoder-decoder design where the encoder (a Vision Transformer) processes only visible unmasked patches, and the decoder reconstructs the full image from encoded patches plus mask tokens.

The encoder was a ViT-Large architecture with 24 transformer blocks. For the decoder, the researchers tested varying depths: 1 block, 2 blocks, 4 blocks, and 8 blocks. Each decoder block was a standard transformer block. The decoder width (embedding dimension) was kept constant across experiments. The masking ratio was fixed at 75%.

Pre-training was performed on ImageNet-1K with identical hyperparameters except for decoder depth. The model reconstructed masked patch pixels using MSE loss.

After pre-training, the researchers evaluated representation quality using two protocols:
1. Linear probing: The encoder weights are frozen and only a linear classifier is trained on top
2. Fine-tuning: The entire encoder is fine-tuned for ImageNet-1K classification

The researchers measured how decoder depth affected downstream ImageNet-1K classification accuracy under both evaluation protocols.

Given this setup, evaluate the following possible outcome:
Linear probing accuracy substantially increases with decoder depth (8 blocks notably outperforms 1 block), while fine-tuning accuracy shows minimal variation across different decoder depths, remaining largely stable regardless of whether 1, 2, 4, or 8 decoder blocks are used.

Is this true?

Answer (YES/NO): YES